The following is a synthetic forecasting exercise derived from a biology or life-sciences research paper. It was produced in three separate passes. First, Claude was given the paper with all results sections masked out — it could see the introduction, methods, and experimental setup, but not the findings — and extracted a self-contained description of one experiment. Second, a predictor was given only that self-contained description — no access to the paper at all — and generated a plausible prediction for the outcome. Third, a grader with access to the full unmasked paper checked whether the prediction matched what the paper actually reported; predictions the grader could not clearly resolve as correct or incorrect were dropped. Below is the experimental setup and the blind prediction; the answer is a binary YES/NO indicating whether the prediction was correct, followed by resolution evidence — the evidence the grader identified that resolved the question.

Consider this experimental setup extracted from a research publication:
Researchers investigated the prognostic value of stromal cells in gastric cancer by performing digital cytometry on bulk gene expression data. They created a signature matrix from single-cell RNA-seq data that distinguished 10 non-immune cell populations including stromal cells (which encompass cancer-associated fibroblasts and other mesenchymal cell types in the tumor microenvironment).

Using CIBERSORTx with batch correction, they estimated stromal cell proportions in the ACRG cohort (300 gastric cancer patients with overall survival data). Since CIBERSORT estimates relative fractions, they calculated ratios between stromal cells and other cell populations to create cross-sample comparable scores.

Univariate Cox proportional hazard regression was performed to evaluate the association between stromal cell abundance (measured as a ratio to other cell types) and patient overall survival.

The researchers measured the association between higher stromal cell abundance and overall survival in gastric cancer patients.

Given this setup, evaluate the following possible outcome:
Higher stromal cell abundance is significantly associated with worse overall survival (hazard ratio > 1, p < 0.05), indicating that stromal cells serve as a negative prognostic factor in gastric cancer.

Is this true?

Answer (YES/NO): YES